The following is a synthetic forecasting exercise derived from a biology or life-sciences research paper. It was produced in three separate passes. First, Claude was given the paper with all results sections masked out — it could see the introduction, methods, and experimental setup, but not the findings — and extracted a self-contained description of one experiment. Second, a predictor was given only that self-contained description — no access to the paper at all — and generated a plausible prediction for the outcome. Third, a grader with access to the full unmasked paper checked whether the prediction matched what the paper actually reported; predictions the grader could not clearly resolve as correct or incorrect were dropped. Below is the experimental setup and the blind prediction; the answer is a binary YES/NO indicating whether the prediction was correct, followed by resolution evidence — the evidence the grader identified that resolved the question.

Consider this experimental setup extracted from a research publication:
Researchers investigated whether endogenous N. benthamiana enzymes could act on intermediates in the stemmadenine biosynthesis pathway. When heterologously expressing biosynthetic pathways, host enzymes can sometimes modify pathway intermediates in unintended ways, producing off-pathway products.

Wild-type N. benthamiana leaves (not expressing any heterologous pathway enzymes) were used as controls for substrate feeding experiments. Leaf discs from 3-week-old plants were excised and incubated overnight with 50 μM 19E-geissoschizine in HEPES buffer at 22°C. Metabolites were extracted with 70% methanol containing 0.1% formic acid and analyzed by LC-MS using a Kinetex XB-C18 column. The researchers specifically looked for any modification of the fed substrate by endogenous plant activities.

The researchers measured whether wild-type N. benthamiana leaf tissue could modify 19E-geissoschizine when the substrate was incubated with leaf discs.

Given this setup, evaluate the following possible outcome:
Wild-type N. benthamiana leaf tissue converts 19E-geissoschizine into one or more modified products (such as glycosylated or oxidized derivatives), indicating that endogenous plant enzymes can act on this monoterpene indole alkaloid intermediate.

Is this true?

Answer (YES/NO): YES